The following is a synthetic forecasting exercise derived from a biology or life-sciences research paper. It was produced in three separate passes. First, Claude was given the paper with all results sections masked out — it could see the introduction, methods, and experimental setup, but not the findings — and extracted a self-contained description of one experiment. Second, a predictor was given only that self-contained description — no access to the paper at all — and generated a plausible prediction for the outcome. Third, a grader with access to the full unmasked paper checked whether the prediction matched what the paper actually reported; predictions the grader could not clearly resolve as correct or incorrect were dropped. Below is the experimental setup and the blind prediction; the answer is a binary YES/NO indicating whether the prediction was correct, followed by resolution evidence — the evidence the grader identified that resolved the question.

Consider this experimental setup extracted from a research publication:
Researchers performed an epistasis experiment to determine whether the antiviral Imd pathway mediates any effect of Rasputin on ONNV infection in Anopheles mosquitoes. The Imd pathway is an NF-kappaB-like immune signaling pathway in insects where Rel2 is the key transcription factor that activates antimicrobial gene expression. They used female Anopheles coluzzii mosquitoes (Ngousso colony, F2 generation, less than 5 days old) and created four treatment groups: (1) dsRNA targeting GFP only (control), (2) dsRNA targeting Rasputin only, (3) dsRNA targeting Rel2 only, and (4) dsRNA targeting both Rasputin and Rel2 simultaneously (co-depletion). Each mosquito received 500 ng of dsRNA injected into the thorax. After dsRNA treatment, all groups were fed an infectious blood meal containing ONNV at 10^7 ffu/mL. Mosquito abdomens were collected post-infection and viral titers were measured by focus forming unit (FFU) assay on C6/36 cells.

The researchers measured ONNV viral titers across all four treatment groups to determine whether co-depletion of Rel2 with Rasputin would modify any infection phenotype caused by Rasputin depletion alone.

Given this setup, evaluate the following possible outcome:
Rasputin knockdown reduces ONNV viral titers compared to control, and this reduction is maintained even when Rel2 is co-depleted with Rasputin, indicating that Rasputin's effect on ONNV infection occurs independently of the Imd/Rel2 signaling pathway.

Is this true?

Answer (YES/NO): NO